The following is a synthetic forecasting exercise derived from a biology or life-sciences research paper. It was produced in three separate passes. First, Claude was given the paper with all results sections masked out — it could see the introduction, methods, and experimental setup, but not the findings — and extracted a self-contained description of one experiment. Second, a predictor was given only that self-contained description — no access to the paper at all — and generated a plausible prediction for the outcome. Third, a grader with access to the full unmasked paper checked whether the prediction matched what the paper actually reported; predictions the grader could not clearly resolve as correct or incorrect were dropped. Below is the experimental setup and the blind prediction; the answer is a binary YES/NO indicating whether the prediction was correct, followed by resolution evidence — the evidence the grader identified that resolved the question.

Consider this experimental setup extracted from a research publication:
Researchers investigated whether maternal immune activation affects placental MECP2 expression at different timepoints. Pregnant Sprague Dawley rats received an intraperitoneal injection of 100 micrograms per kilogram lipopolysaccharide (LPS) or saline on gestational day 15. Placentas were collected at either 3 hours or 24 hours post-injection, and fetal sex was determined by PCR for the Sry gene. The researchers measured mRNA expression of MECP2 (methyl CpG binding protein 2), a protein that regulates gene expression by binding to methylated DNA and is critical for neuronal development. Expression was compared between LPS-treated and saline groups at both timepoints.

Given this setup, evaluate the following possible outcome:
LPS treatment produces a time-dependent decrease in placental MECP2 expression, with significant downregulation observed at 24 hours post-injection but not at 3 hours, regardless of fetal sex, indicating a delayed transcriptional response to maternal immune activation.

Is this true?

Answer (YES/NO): NO